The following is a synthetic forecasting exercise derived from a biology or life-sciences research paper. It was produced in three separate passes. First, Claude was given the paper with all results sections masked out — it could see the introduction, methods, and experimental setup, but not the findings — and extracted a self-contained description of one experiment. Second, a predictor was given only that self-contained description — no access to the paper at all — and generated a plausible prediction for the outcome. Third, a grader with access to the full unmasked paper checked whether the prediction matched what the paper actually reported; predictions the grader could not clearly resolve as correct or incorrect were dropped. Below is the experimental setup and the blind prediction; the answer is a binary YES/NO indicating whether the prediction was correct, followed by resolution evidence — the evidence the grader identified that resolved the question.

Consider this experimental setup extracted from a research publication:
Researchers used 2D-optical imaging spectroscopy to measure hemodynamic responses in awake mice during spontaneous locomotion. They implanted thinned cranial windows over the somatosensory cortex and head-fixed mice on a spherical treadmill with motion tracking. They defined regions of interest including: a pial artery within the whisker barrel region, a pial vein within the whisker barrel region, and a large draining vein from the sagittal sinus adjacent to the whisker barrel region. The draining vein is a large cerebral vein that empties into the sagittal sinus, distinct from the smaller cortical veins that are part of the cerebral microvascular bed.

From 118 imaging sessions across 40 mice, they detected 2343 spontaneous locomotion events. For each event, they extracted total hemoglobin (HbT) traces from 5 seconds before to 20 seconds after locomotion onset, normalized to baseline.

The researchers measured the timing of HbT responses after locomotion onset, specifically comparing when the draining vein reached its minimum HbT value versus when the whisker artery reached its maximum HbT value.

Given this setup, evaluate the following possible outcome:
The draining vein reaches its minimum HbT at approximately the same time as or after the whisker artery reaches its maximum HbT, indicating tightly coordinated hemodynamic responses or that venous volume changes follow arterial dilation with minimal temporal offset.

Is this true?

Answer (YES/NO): NO